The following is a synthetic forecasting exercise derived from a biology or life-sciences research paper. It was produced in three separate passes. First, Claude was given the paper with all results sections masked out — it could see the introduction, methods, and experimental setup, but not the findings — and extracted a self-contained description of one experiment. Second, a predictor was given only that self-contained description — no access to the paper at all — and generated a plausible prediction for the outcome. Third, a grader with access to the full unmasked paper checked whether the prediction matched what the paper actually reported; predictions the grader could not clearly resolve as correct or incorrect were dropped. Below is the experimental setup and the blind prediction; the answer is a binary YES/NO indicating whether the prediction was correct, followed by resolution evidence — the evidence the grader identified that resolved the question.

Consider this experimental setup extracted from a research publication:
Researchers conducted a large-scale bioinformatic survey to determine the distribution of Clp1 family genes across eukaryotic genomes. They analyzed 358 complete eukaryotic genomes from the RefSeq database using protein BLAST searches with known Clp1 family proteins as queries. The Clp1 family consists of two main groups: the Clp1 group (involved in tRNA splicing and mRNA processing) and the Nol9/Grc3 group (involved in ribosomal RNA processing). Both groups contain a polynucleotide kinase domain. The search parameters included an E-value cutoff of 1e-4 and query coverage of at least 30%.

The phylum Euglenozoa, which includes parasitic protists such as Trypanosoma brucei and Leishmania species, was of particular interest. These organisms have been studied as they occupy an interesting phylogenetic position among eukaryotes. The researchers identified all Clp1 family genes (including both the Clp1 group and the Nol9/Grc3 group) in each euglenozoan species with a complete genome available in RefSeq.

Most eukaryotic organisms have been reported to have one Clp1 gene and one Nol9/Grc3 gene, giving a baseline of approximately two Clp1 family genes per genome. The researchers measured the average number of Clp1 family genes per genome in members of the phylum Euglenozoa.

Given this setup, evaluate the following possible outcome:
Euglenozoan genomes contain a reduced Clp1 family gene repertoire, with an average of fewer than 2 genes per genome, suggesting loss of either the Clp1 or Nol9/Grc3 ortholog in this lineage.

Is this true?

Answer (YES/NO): NO